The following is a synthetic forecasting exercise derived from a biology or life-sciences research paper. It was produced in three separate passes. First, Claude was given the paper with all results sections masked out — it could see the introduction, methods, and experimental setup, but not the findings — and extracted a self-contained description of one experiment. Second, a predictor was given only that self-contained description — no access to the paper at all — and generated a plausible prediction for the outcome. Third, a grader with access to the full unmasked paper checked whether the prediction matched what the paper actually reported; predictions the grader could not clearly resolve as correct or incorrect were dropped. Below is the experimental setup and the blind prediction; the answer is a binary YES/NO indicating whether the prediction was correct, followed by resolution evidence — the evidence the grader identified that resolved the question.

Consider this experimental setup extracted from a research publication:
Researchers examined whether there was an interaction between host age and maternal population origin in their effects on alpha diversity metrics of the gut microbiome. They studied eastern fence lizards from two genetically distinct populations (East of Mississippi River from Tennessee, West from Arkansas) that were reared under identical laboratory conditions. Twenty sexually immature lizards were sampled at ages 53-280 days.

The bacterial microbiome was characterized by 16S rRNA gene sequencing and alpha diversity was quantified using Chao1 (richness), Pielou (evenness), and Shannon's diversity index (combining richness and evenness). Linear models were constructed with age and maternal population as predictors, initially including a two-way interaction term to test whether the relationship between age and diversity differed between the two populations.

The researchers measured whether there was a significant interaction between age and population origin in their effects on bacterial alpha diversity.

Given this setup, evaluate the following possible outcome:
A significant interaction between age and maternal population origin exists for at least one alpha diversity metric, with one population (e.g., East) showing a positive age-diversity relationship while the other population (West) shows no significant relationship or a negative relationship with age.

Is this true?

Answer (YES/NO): NO